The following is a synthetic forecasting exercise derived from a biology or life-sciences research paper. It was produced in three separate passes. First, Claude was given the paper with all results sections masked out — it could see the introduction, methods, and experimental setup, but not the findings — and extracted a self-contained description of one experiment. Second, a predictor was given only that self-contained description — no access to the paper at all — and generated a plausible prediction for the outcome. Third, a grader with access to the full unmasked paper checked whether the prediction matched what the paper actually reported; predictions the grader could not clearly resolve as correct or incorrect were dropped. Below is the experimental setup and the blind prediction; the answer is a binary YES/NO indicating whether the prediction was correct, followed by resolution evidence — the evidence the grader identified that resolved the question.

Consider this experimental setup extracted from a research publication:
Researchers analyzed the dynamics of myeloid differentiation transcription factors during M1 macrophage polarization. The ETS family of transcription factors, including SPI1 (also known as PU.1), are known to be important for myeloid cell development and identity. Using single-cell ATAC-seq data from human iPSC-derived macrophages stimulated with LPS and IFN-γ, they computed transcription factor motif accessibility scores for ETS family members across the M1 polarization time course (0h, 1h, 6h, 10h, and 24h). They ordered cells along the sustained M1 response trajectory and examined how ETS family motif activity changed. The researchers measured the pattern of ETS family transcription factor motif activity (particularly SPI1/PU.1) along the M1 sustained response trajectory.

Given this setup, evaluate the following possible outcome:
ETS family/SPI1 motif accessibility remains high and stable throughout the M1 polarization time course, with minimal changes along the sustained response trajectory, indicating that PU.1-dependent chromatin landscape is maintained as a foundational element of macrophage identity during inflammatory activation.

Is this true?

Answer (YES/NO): NO